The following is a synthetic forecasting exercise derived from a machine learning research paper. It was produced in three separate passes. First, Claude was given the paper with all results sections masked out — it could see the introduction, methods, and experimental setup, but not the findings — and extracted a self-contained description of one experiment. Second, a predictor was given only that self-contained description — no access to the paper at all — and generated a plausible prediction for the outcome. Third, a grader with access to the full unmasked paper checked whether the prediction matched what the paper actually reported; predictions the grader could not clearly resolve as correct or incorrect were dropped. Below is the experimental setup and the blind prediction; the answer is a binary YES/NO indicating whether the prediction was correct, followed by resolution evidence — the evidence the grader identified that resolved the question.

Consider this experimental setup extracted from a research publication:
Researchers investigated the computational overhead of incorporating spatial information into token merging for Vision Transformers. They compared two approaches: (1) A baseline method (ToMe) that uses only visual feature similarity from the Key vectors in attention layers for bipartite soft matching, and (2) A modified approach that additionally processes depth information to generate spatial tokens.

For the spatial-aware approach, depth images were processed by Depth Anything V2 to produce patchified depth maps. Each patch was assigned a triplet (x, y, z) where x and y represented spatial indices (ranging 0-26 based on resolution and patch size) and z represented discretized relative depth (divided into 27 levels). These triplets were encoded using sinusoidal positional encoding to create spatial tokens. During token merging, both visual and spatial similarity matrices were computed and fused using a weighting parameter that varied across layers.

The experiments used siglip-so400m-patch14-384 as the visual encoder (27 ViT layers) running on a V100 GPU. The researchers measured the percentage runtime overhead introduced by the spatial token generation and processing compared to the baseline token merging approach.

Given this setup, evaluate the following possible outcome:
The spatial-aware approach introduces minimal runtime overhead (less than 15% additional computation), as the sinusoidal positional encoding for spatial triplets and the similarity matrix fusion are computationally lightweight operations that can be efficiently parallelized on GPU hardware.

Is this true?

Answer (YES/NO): YES